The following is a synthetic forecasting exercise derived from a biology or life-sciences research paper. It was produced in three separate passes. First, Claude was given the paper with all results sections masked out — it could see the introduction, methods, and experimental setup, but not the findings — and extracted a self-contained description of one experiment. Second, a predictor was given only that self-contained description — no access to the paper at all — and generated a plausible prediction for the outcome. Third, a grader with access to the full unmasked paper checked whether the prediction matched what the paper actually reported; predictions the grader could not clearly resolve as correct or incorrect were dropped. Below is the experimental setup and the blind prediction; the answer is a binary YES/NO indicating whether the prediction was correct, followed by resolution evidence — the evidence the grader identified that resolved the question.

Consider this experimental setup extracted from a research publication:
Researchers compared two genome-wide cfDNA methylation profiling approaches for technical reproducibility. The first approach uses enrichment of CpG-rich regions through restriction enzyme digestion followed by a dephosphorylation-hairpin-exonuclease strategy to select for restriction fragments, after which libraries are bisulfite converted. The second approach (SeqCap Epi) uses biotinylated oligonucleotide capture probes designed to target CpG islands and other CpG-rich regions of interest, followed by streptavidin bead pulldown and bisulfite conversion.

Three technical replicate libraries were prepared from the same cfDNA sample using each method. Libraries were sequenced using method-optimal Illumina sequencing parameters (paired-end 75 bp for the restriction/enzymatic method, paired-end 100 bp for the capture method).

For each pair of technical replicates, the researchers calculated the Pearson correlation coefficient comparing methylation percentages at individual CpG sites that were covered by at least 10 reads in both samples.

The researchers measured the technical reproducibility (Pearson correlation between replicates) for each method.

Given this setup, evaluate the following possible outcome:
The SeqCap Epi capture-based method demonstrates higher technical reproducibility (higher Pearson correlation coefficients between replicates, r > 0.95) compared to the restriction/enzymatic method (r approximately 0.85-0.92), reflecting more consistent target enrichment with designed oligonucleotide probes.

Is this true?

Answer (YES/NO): NO